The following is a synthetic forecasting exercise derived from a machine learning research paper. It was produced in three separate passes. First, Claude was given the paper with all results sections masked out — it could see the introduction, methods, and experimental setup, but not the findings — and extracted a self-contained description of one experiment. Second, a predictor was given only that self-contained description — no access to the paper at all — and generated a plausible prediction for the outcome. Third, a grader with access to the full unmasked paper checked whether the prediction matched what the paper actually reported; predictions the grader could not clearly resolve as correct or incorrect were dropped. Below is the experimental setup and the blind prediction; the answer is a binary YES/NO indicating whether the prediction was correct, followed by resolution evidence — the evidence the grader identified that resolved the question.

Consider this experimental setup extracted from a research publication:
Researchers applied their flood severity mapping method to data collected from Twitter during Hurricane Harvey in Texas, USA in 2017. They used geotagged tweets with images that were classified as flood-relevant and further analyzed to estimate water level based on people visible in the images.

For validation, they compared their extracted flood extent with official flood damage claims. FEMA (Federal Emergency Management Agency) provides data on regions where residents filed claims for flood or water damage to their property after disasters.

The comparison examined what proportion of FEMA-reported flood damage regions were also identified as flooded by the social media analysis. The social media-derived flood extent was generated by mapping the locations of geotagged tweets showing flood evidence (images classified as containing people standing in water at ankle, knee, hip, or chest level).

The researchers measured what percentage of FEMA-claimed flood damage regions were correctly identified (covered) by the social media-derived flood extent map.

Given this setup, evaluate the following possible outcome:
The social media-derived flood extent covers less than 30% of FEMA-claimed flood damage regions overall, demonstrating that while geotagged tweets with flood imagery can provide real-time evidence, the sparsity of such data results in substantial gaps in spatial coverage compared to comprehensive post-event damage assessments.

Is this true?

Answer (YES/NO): NO